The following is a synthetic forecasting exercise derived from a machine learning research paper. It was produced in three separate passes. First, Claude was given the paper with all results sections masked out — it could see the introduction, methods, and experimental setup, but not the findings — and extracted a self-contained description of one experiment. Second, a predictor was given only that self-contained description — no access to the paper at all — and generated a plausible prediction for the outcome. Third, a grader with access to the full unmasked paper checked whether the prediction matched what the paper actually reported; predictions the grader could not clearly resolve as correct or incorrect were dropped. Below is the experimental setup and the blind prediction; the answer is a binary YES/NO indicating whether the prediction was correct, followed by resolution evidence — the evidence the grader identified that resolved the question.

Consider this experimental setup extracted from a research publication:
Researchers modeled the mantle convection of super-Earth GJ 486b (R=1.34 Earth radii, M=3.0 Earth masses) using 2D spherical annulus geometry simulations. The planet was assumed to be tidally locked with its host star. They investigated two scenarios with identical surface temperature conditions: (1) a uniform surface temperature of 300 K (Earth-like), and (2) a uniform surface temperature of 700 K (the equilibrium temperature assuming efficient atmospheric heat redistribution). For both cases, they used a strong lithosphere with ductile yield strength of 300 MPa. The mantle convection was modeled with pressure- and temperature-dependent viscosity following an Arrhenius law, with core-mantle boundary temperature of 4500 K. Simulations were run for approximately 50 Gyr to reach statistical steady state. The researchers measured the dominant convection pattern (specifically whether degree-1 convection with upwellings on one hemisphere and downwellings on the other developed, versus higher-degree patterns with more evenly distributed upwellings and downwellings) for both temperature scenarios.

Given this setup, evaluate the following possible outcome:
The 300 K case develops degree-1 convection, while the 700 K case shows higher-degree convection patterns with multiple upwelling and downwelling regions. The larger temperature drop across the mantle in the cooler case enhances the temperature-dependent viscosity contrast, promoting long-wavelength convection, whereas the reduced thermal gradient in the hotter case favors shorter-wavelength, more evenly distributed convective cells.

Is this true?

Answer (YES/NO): NO